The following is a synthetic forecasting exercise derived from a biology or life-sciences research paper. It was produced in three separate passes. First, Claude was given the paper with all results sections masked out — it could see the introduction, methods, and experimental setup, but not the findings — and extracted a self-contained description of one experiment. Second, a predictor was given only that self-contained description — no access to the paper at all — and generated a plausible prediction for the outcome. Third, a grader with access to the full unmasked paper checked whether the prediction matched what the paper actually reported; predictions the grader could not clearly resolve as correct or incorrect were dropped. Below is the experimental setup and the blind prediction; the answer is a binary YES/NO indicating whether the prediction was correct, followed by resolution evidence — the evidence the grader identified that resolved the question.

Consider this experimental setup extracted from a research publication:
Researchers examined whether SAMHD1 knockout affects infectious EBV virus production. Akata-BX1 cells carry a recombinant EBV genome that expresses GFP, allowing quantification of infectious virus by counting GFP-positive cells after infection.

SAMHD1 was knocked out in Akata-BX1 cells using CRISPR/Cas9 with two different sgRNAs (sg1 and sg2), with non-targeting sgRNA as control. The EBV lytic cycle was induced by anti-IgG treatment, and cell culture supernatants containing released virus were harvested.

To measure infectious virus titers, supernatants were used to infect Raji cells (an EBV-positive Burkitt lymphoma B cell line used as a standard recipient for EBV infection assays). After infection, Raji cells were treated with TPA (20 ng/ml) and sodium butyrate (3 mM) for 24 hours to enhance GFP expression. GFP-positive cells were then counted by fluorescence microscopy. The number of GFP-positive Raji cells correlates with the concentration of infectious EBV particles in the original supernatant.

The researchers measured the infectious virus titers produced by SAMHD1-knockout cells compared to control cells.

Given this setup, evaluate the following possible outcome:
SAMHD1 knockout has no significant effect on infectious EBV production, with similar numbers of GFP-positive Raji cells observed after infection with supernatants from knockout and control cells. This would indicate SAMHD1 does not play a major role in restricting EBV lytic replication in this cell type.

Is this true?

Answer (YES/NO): NO